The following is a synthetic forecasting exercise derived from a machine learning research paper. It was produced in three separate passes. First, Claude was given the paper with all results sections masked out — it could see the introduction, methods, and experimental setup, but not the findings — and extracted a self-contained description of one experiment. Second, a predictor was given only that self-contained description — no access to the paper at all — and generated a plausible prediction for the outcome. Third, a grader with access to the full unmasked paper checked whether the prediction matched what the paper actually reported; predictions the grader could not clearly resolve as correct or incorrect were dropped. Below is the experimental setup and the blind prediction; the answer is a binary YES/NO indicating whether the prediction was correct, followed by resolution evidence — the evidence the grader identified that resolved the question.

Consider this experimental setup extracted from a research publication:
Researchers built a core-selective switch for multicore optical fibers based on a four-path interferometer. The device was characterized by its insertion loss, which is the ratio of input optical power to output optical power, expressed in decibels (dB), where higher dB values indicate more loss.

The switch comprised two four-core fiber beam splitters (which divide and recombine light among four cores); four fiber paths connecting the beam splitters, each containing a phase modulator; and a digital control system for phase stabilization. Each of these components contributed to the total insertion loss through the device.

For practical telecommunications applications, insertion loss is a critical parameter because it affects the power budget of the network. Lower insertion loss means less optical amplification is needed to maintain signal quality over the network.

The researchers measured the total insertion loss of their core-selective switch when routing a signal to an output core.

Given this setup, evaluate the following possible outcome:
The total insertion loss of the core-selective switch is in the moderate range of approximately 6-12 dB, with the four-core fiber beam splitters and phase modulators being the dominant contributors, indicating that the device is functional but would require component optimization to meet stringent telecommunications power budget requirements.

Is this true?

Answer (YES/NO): YES